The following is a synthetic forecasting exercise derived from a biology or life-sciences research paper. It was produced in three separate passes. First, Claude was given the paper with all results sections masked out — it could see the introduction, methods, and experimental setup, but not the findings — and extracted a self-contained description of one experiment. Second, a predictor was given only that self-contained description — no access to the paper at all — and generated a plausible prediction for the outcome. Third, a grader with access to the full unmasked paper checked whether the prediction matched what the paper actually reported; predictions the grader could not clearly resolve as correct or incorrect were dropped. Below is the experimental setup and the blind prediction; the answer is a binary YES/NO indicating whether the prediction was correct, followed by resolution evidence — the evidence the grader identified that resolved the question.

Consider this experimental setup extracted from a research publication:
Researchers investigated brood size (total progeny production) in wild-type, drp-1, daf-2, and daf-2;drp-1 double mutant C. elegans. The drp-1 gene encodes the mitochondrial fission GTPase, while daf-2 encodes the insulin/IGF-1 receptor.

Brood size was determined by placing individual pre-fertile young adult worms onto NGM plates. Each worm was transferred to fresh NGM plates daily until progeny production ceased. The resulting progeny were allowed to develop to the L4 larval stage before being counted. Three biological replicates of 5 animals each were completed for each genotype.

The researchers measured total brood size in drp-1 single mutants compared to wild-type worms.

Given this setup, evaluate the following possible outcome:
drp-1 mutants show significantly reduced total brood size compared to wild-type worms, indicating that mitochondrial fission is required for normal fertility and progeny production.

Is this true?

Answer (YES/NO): YES